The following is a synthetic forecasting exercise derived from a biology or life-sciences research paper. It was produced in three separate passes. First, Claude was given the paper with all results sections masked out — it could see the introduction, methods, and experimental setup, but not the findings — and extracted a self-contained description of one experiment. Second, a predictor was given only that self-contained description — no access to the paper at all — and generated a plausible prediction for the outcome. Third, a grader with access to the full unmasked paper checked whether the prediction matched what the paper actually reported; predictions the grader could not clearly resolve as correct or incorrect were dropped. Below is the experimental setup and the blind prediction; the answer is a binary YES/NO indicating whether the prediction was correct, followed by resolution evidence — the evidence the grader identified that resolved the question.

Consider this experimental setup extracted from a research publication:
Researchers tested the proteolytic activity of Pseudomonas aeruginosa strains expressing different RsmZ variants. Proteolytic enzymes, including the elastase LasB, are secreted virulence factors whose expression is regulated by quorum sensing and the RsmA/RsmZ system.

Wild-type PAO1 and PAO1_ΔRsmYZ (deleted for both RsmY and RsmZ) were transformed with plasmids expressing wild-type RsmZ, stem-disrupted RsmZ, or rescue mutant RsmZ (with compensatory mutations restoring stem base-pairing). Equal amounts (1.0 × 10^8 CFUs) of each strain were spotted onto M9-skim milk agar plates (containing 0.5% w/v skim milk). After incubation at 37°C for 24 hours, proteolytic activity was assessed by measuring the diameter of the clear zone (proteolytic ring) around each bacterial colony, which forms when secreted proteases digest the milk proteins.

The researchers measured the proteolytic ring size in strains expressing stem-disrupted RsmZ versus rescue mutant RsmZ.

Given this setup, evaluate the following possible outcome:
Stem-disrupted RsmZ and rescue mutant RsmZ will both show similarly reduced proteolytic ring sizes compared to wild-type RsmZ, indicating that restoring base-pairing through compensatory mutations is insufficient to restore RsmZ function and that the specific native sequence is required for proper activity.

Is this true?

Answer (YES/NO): NO